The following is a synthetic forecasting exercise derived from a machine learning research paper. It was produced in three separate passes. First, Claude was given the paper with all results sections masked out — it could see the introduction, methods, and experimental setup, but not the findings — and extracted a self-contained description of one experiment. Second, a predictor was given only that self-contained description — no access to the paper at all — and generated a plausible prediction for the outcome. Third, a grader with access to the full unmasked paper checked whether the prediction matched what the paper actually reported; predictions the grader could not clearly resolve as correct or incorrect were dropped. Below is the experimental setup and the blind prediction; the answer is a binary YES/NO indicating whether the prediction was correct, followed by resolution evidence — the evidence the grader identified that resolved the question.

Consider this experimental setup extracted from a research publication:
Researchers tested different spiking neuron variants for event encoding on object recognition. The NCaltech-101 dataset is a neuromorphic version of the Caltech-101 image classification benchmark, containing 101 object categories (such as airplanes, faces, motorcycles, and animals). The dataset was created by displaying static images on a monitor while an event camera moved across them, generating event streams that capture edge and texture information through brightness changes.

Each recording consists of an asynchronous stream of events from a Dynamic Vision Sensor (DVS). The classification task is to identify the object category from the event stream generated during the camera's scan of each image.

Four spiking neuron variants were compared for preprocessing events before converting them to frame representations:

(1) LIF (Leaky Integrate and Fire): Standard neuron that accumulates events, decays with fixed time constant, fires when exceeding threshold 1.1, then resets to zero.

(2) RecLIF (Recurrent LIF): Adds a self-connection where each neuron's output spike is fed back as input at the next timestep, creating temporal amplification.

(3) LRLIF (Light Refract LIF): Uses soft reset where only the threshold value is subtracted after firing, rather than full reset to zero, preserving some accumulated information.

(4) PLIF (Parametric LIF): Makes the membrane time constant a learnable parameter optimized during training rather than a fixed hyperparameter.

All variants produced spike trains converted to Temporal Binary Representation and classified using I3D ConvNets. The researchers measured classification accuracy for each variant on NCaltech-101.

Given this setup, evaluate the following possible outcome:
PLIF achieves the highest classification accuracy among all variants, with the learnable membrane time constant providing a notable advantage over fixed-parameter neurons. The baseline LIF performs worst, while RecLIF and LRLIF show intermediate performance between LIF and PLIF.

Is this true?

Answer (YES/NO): NO